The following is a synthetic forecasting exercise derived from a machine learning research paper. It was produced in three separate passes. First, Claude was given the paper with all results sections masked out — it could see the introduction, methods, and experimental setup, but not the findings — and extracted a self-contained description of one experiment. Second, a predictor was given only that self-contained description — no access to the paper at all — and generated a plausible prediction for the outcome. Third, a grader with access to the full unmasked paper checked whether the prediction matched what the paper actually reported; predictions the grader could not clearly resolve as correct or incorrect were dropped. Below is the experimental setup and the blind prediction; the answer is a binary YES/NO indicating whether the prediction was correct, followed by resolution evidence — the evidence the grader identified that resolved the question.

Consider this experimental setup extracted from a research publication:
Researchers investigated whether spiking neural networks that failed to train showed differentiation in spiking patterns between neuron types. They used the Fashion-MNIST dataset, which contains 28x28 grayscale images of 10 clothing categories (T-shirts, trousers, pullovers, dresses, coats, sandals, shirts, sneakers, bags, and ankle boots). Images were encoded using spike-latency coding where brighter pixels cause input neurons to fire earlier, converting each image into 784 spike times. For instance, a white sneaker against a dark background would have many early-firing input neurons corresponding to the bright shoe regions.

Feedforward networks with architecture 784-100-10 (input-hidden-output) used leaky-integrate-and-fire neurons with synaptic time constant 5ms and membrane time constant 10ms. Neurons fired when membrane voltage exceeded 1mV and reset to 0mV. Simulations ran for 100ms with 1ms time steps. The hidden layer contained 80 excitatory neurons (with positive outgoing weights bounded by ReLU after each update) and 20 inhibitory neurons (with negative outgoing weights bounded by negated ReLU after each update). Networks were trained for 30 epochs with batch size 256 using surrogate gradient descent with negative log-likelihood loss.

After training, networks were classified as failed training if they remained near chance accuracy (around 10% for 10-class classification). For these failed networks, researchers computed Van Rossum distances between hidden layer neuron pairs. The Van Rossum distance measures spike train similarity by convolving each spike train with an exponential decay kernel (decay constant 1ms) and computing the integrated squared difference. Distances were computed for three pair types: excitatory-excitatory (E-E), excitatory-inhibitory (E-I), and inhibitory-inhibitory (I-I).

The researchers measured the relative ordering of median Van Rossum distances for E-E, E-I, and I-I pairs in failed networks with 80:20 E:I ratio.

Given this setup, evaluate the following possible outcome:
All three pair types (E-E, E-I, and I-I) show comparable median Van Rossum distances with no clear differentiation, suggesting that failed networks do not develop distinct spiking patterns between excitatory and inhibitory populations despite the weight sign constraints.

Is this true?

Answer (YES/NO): YES